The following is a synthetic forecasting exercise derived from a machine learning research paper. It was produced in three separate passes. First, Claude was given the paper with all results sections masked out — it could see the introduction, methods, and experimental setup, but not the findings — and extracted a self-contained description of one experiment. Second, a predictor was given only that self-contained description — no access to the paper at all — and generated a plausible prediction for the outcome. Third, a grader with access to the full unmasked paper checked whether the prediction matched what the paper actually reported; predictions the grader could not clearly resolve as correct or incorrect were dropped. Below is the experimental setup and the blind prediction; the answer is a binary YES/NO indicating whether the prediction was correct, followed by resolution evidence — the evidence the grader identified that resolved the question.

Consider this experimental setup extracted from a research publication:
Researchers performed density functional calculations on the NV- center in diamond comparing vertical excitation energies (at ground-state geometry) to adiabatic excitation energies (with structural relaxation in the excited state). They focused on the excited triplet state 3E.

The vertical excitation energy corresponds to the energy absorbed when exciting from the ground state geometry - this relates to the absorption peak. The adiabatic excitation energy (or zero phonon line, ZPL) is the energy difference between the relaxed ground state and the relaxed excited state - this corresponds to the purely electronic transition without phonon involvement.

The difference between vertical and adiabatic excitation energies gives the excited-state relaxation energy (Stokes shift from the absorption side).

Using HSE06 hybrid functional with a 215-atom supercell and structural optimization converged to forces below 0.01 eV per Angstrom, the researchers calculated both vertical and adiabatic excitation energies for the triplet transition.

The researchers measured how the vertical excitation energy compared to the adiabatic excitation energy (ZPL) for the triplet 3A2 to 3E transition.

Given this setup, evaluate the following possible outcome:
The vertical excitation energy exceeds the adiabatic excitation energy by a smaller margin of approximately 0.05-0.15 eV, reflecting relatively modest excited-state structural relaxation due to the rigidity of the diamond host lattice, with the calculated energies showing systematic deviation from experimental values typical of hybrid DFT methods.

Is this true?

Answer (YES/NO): NO